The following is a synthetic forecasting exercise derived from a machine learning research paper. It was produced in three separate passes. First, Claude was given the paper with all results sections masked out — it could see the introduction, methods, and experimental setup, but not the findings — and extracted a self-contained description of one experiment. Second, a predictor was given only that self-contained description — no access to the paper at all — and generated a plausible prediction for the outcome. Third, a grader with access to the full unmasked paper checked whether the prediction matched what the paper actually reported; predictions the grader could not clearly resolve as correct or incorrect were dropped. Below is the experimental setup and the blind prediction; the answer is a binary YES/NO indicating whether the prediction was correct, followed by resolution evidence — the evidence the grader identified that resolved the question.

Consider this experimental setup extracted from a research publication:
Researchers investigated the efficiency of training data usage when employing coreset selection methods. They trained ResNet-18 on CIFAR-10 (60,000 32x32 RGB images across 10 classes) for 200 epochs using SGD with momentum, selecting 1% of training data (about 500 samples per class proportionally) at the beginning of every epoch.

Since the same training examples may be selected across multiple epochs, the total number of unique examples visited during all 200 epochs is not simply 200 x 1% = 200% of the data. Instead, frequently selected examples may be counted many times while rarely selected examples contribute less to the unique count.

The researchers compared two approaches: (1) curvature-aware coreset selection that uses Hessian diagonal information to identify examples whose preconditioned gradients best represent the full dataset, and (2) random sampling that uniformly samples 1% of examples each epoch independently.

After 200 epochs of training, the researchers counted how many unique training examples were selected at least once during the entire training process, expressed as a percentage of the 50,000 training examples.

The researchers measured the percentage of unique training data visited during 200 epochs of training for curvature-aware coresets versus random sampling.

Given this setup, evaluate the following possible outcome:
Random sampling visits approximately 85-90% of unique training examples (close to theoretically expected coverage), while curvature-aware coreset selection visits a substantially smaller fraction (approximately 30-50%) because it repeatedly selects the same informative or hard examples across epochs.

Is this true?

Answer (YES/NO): NO